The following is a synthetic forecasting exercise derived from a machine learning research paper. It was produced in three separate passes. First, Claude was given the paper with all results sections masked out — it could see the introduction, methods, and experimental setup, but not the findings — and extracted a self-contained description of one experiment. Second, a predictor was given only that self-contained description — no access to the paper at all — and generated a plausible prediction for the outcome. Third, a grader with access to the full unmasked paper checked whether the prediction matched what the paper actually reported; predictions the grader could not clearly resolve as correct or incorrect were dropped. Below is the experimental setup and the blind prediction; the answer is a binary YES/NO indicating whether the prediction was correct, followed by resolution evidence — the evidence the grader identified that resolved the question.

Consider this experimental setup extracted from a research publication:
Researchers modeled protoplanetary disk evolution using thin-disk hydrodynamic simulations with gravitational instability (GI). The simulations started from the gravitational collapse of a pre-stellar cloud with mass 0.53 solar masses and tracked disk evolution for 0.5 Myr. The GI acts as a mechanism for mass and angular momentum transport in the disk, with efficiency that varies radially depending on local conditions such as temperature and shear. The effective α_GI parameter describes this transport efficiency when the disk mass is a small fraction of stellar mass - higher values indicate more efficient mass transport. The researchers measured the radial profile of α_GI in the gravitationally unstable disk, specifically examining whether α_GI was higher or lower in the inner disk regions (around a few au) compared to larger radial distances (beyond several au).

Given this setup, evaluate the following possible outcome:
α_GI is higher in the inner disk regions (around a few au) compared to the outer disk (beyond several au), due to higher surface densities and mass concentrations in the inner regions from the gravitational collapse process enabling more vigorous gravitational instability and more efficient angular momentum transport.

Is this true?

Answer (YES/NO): NO